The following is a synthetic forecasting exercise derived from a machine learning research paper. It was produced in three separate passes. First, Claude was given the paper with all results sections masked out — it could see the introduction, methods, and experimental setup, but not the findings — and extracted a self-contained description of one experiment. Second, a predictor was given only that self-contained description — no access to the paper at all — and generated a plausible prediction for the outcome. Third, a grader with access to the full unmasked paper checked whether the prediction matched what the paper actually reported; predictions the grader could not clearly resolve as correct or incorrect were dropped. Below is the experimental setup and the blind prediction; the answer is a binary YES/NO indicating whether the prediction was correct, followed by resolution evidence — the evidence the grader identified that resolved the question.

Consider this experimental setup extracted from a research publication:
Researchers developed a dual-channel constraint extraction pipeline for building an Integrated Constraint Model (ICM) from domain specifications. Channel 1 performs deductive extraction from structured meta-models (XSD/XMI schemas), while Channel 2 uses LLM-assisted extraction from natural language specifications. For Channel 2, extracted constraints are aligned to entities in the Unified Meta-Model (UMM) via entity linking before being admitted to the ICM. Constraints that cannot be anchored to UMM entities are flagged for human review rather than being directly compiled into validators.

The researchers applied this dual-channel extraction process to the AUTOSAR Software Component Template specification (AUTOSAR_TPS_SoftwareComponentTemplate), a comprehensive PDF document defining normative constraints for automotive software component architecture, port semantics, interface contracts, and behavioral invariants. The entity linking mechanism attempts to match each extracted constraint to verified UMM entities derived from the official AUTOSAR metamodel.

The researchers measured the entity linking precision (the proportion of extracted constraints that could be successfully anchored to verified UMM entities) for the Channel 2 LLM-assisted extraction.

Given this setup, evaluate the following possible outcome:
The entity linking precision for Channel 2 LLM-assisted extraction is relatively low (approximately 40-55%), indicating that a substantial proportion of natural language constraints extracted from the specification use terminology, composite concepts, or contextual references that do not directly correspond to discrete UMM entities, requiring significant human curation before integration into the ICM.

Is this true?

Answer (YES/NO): NO